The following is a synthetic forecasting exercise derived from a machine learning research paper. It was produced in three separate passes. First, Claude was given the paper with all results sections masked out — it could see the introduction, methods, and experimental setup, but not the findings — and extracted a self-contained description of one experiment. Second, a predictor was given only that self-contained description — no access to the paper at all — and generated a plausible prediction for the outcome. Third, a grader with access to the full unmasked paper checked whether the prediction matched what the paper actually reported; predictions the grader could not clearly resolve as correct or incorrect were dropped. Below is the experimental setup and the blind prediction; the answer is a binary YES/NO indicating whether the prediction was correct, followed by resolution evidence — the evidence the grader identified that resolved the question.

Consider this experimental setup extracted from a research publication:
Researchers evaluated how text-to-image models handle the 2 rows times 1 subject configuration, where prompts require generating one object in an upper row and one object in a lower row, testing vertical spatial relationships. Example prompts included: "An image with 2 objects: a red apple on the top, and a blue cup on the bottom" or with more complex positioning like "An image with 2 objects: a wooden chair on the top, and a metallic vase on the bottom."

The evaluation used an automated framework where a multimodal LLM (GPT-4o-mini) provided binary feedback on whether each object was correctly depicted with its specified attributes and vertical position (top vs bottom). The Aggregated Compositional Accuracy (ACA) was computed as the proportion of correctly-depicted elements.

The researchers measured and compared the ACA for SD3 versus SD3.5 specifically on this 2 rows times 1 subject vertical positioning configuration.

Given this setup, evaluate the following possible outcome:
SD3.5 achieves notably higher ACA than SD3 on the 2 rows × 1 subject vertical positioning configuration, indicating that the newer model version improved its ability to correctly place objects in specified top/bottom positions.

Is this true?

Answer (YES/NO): YES